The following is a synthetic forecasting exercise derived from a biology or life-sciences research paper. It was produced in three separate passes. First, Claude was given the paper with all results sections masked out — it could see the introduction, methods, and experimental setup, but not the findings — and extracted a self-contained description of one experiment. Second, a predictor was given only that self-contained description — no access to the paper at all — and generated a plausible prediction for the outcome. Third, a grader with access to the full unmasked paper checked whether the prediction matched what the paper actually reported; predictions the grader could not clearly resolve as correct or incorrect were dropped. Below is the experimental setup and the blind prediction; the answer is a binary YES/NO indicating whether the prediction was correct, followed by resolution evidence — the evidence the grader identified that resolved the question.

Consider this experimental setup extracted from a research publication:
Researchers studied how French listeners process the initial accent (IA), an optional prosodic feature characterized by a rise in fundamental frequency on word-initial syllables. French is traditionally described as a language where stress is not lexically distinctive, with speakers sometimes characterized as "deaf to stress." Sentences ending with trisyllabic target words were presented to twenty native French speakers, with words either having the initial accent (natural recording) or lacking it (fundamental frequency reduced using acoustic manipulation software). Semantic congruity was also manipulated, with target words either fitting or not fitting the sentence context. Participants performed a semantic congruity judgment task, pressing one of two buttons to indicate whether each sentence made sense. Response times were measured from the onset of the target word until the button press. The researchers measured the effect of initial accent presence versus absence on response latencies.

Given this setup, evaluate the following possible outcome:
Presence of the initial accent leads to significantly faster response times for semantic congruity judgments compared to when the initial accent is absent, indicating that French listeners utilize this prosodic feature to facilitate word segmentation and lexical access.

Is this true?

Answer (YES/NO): YES